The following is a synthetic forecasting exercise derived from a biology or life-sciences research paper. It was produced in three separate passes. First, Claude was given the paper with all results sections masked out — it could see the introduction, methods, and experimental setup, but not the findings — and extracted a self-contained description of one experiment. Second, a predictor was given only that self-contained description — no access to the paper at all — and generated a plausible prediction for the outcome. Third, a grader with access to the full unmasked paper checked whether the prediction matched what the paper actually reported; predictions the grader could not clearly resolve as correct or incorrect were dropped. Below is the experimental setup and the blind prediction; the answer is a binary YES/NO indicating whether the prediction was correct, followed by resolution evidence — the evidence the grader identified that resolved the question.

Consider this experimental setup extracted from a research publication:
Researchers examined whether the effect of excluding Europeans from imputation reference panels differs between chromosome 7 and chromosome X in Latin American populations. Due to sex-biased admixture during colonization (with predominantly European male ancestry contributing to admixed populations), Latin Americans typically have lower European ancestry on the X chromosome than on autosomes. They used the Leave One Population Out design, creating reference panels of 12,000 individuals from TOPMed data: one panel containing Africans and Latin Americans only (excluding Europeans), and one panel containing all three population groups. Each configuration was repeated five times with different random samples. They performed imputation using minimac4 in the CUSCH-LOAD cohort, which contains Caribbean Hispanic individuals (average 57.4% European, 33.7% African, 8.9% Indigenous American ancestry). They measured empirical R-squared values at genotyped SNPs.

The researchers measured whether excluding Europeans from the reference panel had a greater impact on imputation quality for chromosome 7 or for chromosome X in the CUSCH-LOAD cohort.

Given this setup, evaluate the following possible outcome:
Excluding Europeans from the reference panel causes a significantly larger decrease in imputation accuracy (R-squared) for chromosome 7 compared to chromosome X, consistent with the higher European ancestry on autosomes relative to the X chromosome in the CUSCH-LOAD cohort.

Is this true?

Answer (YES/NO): NO